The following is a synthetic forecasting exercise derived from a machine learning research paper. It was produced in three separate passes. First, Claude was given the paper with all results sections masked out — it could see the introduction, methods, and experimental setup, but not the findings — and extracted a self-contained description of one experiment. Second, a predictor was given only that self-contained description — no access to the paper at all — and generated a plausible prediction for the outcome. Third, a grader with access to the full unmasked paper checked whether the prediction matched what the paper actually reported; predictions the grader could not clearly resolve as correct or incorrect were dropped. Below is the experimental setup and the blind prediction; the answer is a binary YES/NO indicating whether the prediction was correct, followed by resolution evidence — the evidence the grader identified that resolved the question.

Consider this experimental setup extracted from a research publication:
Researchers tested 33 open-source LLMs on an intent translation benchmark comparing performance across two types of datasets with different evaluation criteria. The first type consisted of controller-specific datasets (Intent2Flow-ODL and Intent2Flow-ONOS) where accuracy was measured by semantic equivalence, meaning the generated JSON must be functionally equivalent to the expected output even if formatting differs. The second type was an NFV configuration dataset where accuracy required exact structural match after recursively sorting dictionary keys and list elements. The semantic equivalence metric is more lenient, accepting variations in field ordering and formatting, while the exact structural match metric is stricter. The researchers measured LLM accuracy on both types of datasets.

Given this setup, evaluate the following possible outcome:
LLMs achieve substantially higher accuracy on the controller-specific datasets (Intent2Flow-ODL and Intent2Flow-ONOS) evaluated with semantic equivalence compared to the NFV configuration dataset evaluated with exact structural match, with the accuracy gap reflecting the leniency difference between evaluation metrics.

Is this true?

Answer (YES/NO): YES